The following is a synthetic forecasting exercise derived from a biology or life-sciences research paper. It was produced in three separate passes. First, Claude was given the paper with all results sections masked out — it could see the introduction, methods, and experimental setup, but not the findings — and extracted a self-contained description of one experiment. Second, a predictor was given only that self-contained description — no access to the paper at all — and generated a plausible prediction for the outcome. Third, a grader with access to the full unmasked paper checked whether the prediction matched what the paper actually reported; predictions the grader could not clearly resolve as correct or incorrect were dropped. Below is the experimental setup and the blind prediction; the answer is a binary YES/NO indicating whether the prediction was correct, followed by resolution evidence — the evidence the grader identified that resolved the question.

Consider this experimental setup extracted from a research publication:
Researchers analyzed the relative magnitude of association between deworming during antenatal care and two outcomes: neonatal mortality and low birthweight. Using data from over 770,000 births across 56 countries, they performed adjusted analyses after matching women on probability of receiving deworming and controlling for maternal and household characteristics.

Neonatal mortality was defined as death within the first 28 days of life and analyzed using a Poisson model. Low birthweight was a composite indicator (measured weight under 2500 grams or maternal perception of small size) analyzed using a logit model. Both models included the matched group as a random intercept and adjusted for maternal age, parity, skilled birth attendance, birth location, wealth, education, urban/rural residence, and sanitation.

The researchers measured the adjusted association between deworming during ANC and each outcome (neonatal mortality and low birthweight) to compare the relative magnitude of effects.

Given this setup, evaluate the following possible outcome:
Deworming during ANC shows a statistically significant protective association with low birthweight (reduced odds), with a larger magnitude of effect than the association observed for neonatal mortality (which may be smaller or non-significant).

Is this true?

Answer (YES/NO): NO